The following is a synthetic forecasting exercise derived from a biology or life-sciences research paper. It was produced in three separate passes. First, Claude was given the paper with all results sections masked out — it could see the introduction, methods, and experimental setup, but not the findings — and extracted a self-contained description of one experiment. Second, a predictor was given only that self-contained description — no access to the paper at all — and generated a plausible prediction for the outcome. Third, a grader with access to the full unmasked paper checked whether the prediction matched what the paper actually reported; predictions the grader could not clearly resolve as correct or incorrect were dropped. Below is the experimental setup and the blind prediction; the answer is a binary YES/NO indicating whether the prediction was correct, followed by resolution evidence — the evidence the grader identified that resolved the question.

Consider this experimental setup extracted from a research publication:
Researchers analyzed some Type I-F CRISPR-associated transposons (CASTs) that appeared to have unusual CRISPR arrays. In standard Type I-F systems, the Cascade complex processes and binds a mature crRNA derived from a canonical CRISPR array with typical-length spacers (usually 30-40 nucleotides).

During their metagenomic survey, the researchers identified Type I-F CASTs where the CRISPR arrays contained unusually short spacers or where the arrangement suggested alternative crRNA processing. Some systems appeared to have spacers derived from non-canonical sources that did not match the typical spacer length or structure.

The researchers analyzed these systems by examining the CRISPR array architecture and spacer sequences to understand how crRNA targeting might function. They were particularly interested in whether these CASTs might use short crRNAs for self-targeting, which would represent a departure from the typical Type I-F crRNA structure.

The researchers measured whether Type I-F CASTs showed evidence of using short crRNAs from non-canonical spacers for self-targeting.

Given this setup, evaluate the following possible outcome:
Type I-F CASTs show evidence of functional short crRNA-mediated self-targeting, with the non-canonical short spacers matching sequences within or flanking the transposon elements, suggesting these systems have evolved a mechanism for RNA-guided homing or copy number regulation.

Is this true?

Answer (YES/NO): YES